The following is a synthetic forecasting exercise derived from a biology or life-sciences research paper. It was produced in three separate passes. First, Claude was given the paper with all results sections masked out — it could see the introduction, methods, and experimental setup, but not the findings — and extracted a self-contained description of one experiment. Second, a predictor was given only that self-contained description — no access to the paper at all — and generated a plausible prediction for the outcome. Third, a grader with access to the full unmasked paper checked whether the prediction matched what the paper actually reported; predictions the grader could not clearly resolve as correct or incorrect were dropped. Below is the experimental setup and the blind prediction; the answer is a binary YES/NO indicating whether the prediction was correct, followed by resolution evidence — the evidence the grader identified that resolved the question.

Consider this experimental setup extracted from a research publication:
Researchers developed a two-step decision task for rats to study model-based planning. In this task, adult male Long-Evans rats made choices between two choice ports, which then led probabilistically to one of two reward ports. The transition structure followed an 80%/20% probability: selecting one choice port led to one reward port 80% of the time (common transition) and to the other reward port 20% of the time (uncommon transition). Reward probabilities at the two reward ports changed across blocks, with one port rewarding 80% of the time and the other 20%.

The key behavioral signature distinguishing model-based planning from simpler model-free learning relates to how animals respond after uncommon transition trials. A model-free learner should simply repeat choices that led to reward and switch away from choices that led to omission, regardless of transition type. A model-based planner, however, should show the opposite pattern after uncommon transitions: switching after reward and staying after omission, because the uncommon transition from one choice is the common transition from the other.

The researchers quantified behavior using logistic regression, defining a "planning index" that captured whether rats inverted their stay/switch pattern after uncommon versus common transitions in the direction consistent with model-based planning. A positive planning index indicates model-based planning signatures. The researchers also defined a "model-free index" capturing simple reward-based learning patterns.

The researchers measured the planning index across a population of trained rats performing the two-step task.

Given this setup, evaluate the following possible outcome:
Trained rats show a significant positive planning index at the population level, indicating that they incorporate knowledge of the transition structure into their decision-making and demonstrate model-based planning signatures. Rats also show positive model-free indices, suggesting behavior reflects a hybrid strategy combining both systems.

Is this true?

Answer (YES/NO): NO